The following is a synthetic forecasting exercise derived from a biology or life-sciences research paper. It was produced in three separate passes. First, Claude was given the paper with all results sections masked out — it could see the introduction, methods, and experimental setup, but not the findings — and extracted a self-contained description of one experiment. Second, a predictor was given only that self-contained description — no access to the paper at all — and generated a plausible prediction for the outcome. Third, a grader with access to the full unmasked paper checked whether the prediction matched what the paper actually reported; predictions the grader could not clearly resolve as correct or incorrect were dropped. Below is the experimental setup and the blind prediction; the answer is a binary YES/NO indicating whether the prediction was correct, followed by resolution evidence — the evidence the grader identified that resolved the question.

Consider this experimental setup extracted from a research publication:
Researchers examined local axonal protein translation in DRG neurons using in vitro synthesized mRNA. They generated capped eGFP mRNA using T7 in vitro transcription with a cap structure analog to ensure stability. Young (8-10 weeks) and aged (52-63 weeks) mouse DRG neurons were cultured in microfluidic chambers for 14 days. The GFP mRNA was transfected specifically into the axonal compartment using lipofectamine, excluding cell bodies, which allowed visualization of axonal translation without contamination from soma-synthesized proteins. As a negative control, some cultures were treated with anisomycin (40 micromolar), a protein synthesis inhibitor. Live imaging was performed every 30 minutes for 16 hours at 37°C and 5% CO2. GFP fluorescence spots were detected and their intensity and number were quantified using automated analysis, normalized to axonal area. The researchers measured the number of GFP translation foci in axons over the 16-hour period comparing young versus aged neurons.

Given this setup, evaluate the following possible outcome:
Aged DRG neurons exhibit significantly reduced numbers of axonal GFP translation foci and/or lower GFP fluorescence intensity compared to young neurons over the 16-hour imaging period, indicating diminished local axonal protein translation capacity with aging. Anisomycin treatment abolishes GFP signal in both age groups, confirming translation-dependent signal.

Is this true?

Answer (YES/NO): YES